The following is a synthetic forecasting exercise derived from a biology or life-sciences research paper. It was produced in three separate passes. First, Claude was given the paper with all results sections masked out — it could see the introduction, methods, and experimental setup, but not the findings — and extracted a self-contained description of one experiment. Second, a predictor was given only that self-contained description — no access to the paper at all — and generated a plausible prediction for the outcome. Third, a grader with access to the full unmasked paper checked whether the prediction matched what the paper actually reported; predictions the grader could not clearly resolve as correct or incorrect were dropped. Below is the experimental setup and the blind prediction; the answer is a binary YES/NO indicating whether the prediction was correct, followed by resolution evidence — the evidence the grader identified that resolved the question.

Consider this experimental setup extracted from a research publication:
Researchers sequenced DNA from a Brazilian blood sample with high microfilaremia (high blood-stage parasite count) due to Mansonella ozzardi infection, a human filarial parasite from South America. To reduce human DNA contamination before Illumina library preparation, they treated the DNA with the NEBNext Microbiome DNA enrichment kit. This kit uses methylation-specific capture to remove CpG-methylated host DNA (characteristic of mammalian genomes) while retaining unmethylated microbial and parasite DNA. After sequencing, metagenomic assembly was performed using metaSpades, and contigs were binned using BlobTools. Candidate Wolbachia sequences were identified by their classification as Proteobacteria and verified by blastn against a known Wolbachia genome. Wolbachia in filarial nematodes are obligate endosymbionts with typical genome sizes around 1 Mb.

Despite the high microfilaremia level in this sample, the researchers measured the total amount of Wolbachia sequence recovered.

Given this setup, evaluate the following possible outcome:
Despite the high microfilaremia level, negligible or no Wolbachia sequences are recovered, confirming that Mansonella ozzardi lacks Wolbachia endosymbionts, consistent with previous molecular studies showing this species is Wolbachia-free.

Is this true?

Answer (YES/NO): NO